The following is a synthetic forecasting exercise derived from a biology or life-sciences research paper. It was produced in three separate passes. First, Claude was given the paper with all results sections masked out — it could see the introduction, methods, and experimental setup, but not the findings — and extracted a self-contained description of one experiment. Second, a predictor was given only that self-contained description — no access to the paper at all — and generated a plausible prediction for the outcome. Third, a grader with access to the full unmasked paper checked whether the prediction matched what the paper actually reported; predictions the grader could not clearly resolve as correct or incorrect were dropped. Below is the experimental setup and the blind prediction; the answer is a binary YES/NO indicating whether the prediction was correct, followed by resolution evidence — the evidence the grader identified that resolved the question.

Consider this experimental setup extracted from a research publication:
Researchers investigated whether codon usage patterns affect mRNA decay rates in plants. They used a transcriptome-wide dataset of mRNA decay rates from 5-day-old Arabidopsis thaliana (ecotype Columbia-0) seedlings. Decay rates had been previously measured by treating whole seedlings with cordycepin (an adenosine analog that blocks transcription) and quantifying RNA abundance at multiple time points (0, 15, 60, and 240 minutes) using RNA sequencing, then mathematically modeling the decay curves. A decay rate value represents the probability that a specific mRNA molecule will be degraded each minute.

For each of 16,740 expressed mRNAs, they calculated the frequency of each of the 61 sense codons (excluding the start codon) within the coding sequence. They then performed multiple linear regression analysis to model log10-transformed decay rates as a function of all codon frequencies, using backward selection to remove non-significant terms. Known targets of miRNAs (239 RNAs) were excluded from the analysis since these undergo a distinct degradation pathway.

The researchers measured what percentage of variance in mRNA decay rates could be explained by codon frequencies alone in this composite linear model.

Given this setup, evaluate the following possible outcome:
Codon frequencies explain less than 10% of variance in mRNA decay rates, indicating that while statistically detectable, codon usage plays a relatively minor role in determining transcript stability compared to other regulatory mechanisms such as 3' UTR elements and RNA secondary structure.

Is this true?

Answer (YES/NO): NO